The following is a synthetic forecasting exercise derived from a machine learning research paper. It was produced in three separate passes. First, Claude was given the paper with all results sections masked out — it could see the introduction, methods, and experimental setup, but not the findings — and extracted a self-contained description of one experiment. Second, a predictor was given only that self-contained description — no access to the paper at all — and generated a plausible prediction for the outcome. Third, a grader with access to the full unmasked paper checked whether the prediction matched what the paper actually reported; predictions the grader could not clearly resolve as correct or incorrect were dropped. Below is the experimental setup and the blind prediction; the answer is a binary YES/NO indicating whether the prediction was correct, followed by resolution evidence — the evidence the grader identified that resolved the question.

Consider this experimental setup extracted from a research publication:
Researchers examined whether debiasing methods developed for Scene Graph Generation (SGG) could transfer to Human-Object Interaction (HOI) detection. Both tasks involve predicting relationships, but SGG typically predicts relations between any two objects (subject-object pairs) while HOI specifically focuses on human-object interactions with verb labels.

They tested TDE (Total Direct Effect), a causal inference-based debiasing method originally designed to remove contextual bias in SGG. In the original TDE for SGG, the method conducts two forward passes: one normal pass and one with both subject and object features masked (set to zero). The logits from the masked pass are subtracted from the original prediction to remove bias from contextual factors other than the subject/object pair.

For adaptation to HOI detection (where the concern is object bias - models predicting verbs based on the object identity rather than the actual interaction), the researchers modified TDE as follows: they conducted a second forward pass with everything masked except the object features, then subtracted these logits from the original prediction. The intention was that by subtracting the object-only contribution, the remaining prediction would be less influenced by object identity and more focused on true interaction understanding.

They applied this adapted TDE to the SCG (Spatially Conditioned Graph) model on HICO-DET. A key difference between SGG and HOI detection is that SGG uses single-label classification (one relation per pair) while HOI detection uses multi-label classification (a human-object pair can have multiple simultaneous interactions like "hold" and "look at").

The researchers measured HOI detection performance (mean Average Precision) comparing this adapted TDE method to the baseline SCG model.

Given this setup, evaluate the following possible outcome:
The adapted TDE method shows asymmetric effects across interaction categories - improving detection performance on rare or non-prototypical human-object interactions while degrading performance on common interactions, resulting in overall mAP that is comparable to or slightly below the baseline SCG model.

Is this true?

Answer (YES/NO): NO